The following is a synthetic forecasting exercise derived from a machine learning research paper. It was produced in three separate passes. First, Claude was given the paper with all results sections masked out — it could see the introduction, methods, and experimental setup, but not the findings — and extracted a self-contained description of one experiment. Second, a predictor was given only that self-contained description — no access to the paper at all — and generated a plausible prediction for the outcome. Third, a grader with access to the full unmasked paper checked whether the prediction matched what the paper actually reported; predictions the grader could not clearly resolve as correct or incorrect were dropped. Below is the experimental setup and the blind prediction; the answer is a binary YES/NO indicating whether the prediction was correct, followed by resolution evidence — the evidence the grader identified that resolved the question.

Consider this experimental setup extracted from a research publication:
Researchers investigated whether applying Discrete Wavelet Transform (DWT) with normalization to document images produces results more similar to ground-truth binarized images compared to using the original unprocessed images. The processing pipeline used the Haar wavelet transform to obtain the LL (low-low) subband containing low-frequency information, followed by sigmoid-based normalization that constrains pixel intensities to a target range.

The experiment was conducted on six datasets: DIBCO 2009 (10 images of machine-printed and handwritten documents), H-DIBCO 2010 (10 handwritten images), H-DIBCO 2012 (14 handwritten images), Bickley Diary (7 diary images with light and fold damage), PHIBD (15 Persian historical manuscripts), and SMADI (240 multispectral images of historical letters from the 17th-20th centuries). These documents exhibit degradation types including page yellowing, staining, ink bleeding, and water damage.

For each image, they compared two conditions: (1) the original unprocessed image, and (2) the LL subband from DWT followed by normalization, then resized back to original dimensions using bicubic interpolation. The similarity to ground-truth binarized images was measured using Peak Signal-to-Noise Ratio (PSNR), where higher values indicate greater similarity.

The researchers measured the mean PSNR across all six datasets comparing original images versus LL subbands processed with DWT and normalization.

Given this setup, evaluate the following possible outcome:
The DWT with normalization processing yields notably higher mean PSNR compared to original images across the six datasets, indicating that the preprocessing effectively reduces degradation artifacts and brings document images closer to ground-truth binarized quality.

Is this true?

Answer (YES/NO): YES